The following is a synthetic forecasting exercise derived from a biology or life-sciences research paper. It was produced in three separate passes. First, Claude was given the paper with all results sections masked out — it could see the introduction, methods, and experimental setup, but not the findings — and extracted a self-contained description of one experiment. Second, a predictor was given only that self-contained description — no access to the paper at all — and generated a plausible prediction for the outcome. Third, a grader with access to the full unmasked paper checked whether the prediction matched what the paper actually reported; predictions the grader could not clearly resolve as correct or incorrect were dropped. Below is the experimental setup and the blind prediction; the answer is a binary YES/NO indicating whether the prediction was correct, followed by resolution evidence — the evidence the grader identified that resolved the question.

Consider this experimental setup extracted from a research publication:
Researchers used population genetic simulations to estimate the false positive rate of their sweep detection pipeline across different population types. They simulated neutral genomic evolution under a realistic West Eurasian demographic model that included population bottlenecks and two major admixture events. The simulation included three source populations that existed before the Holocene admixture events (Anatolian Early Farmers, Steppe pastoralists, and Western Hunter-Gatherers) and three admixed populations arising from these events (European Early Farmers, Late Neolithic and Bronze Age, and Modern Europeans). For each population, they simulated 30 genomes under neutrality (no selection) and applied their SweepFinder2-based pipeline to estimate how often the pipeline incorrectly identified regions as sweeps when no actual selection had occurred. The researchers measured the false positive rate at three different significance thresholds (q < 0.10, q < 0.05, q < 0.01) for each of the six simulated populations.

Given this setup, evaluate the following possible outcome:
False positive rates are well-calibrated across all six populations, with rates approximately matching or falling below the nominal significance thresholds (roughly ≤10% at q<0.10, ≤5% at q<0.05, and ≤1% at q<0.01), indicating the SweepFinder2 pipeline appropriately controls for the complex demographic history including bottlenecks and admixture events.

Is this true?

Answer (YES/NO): NO